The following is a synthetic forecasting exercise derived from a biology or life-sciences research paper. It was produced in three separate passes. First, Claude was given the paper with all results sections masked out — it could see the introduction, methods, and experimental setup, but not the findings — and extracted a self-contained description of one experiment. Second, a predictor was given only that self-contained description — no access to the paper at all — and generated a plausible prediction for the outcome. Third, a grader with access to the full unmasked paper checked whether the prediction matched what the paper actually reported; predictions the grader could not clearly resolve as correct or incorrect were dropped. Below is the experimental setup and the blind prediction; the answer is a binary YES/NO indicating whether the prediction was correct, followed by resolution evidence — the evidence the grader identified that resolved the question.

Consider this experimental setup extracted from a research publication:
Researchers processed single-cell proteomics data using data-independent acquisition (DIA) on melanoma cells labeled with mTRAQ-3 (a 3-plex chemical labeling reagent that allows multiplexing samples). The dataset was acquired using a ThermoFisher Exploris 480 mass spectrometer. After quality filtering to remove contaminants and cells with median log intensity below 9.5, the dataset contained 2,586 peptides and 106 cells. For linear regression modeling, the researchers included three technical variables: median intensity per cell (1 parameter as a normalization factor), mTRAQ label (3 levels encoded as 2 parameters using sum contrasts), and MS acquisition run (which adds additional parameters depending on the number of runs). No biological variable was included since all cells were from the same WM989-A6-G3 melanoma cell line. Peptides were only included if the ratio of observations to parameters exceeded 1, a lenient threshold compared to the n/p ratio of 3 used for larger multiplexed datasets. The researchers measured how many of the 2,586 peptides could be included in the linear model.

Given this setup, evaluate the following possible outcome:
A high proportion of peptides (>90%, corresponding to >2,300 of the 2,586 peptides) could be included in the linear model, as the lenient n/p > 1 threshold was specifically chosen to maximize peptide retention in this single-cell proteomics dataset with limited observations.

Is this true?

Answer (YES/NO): NO